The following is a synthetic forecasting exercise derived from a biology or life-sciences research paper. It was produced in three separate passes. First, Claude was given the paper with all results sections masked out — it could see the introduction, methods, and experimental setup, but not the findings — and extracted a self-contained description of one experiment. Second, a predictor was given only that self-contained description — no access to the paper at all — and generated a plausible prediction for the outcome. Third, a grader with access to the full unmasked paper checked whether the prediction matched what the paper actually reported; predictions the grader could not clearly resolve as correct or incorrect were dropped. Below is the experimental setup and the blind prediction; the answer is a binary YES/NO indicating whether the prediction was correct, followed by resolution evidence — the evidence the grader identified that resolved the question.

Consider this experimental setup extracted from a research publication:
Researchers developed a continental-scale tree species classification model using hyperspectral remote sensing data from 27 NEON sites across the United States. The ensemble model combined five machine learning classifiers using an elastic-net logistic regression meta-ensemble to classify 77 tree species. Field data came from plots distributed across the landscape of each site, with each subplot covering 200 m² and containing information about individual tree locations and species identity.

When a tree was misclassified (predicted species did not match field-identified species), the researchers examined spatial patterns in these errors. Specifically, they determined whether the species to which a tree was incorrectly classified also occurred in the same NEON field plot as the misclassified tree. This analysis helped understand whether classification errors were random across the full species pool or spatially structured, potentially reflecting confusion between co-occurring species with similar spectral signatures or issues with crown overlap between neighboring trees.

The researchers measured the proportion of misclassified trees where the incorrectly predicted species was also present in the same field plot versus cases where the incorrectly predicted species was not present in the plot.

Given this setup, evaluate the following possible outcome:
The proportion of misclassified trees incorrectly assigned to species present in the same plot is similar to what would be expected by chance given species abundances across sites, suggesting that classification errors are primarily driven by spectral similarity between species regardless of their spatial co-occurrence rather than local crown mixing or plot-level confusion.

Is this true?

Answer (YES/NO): NO